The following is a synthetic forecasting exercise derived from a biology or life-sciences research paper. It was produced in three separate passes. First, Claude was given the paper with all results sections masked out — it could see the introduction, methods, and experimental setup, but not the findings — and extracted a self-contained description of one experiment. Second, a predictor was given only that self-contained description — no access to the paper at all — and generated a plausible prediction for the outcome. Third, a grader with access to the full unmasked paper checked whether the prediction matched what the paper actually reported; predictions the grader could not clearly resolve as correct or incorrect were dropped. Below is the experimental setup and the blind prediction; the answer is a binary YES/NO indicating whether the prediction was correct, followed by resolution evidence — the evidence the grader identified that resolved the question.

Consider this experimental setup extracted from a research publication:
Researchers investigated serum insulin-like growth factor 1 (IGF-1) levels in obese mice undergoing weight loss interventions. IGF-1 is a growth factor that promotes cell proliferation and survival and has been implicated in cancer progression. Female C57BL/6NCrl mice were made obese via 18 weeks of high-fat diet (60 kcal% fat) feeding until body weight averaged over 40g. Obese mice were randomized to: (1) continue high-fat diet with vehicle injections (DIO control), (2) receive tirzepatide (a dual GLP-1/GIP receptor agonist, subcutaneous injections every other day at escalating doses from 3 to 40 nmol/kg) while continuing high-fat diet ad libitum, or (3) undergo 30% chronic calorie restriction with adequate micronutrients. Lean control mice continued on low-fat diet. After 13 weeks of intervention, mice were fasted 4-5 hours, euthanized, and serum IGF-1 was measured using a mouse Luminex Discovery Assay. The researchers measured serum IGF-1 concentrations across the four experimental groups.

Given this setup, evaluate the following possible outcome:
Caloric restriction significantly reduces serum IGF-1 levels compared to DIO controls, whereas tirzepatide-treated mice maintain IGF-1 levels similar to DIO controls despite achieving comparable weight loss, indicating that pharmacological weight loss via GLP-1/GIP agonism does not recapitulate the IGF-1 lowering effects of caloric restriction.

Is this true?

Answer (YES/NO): NO